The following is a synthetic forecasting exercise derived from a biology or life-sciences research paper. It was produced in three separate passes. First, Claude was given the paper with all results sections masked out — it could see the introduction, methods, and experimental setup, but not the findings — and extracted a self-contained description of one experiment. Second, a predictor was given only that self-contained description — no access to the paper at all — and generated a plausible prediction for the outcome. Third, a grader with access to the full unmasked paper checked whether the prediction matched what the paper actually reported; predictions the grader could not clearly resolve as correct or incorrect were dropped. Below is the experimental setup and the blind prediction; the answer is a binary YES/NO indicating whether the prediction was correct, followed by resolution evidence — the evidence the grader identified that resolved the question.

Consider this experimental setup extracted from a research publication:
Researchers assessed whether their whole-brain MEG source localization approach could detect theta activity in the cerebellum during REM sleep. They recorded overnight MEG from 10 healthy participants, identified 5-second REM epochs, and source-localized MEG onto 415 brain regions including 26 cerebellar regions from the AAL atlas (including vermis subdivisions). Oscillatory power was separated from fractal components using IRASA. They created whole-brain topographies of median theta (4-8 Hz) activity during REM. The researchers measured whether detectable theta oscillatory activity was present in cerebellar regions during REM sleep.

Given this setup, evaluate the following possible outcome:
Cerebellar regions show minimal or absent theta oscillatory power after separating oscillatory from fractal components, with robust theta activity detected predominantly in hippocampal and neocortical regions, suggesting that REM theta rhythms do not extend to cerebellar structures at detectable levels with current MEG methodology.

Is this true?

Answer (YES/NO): NO